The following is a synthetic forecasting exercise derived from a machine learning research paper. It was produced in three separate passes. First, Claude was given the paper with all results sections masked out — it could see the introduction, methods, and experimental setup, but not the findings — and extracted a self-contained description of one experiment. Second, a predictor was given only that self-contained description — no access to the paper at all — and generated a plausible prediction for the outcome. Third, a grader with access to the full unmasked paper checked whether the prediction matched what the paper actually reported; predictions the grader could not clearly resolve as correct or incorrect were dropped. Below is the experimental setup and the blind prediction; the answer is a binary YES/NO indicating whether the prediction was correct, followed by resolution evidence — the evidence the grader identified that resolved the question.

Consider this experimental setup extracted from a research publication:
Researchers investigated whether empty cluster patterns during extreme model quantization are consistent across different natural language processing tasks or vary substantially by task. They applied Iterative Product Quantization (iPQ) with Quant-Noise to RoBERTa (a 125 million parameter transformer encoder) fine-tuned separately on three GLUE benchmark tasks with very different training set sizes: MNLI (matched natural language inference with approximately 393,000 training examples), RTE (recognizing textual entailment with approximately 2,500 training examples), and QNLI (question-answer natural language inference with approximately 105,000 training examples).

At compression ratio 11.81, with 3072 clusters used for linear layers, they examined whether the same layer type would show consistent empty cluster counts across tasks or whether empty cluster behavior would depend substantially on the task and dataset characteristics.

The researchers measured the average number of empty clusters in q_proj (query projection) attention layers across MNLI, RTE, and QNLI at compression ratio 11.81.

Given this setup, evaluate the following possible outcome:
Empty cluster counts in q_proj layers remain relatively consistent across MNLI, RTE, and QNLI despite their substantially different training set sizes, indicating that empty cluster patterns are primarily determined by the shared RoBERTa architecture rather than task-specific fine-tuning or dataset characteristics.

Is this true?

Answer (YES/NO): YES